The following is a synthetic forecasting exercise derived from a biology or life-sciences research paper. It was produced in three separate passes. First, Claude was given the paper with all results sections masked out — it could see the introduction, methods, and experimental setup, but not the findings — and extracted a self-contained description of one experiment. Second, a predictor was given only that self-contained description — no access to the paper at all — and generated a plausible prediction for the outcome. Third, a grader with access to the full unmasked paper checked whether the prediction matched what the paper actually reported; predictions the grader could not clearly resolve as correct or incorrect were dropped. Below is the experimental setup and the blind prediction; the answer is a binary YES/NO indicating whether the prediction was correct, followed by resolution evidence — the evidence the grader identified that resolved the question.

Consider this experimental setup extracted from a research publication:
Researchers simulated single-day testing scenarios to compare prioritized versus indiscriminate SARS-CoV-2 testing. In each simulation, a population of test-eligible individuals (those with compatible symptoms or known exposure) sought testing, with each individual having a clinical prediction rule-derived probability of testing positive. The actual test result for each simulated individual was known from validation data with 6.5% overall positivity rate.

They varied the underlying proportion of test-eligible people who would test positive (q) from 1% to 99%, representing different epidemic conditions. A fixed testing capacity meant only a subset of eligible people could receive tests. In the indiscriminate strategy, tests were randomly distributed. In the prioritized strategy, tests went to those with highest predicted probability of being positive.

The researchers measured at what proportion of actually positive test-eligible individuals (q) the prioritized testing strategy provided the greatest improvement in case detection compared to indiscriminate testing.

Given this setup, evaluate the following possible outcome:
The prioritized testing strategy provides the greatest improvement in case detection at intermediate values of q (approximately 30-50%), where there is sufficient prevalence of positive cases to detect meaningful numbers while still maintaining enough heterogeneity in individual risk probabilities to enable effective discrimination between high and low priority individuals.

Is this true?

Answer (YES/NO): NO